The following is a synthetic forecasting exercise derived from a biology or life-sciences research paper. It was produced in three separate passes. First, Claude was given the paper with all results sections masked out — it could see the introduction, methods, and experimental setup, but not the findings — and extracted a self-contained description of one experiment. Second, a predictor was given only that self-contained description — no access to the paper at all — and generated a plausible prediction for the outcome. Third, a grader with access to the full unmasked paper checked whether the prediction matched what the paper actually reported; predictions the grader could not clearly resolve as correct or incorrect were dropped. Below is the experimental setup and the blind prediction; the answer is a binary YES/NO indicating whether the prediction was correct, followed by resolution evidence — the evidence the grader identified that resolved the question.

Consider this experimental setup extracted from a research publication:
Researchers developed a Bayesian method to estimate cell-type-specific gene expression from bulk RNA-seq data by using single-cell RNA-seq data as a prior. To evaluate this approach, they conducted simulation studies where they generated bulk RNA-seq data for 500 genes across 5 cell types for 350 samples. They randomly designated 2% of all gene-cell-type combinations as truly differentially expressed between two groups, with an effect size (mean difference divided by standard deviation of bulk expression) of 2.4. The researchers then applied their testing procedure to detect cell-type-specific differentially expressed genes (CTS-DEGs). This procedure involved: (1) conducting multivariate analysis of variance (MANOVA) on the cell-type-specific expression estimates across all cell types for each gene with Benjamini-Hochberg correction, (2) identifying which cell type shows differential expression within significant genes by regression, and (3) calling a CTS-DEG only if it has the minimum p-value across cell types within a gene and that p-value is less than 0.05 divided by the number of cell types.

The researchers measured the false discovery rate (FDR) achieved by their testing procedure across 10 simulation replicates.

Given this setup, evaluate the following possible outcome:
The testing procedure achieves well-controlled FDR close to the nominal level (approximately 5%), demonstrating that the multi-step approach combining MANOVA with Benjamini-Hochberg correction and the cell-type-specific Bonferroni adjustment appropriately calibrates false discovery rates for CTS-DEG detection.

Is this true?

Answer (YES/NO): YES